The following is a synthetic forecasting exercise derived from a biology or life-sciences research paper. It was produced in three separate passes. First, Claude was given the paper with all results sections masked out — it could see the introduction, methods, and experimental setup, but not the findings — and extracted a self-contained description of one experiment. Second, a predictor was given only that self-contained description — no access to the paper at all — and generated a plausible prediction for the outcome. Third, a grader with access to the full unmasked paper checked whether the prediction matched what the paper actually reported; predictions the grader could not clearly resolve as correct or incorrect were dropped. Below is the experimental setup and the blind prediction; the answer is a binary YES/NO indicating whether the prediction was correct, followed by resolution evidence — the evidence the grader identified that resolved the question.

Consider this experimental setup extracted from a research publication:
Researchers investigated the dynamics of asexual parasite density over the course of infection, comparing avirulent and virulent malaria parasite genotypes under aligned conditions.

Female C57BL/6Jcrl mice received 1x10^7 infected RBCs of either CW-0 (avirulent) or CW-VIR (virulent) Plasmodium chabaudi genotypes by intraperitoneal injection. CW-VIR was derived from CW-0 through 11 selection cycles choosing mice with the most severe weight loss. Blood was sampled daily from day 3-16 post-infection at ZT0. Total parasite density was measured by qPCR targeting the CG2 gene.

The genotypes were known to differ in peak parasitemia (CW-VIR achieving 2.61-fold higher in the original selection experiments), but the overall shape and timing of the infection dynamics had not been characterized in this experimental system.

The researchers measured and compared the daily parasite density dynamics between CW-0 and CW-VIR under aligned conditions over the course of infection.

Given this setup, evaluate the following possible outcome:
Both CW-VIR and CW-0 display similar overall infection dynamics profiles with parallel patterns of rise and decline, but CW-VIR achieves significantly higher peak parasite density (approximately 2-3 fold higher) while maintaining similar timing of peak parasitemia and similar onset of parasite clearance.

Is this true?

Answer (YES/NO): NO